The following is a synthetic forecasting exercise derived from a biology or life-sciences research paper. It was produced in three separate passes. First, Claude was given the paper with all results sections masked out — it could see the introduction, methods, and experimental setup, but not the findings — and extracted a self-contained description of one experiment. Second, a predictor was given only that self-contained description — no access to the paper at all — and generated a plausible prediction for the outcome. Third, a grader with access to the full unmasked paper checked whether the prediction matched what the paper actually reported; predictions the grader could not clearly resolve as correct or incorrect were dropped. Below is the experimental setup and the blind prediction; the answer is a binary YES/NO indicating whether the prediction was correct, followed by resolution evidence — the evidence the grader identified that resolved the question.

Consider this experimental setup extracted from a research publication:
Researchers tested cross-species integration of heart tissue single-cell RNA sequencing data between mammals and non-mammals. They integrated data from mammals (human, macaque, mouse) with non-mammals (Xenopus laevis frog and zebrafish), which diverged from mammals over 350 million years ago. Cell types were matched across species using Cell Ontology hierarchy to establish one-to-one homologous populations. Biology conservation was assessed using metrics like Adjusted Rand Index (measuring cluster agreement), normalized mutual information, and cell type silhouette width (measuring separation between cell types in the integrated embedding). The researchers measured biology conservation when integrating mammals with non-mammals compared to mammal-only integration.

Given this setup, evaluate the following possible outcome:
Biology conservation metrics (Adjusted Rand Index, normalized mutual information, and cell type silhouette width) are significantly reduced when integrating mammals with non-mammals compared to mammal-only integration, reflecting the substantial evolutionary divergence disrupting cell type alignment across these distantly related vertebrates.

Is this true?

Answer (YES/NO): YES